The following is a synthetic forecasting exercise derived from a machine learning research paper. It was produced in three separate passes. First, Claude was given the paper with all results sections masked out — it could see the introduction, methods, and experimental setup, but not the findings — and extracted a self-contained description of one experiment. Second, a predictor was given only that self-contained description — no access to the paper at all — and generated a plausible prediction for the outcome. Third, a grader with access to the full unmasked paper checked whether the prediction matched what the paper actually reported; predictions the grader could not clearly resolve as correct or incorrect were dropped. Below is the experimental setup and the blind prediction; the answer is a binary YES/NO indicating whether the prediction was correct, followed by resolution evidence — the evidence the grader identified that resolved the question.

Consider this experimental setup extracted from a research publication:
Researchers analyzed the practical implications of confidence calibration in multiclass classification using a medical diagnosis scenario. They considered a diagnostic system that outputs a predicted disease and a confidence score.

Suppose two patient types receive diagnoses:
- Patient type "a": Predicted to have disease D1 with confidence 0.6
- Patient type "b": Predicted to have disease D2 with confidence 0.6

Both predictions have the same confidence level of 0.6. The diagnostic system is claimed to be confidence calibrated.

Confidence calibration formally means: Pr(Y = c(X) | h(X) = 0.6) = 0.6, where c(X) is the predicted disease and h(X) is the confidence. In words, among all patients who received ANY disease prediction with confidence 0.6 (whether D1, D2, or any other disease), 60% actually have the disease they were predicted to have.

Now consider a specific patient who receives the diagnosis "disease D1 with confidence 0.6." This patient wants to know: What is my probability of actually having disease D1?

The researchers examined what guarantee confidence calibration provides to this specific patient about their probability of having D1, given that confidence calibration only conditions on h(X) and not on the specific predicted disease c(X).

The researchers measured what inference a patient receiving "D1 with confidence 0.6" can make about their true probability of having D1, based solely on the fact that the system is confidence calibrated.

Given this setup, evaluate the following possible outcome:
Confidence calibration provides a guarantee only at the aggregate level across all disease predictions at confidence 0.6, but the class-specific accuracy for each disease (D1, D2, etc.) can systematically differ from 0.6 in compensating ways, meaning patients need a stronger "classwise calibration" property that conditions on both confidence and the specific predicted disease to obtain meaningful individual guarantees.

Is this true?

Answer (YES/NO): NO